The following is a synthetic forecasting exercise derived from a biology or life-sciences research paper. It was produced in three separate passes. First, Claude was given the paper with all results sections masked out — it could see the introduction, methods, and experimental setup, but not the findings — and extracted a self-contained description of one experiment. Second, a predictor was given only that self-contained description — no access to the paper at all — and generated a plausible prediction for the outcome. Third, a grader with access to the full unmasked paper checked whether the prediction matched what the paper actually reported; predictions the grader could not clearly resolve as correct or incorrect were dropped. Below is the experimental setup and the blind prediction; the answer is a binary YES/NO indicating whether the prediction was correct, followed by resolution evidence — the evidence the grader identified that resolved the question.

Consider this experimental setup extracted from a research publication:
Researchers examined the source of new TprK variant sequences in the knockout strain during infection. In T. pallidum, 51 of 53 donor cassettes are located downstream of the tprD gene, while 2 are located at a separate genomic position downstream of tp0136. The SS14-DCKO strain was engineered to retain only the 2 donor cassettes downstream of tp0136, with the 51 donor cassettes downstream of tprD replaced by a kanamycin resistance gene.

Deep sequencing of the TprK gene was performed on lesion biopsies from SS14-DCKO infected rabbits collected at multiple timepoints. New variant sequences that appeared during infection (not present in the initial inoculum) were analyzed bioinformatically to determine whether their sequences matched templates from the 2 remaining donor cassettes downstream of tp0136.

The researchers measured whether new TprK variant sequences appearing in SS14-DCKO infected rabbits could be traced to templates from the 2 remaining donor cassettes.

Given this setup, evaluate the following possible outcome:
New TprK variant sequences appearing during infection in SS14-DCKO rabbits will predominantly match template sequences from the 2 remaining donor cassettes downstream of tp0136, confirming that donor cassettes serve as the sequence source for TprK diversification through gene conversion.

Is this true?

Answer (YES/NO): NO